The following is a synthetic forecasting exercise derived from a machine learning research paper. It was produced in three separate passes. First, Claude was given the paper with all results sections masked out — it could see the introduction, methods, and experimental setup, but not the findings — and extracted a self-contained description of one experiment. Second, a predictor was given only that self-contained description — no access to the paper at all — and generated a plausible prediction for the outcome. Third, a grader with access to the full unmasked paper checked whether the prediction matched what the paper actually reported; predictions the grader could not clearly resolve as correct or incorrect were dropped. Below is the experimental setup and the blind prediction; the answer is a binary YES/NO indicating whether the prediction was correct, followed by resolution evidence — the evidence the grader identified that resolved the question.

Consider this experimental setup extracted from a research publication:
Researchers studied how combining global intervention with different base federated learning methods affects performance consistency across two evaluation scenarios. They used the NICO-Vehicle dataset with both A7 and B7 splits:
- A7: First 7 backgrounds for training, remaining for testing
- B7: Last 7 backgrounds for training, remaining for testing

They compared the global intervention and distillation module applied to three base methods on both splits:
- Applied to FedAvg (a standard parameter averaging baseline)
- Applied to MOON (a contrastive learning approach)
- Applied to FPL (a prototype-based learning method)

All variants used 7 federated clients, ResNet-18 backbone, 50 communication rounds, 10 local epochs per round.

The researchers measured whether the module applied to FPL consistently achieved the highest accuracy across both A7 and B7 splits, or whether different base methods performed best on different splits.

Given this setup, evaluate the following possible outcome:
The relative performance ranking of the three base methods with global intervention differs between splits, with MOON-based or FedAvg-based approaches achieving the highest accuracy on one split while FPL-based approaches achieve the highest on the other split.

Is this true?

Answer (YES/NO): NO